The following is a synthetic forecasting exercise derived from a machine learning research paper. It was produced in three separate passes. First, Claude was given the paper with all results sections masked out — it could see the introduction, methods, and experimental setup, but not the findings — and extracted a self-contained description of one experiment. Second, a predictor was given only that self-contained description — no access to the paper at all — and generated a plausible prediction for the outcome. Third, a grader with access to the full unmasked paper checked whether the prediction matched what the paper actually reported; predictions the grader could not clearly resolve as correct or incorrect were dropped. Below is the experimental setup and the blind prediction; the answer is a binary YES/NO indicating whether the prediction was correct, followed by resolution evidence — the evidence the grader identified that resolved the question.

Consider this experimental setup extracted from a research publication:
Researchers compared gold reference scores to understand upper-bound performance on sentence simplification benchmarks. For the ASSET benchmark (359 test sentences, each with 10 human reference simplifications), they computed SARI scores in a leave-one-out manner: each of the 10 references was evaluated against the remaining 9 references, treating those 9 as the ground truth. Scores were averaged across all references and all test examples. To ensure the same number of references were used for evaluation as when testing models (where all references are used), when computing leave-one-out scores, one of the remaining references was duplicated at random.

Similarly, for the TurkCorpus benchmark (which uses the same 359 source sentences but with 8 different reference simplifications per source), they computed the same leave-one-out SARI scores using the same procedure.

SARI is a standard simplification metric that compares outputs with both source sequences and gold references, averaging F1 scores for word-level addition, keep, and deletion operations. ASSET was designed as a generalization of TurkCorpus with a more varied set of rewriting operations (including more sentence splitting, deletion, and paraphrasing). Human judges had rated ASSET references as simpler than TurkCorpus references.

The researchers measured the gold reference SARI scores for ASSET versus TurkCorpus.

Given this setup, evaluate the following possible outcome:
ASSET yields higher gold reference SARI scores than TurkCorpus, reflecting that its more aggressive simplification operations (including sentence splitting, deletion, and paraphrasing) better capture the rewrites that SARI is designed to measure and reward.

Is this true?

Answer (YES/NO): YES